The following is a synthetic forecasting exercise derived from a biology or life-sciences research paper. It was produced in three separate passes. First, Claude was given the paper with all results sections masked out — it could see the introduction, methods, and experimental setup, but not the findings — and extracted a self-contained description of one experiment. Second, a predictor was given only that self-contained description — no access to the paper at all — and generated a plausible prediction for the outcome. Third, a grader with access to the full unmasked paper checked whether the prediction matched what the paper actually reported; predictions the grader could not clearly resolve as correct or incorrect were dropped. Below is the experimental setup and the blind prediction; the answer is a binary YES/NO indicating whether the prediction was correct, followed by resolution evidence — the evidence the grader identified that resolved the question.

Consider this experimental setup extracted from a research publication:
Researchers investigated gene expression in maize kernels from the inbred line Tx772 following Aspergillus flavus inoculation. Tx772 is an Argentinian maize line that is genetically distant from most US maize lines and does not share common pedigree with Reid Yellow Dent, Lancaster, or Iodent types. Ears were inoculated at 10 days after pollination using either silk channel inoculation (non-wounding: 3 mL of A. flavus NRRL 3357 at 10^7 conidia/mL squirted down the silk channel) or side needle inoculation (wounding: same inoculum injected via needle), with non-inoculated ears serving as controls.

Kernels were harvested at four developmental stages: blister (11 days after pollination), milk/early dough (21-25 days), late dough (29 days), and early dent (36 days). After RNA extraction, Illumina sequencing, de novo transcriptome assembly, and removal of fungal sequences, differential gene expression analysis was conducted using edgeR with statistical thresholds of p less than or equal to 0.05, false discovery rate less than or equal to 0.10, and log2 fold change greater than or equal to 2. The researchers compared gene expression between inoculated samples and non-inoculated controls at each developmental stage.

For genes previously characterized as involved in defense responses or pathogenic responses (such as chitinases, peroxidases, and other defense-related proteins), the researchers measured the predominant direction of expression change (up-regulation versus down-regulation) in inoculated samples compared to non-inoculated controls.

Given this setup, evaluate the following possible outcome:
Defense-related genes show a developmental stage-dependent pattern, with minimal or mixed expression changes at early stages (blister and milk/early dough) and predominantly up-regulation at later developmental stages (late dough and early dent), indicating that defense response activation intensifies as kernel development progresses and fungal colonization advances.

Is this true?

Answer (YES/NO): NO